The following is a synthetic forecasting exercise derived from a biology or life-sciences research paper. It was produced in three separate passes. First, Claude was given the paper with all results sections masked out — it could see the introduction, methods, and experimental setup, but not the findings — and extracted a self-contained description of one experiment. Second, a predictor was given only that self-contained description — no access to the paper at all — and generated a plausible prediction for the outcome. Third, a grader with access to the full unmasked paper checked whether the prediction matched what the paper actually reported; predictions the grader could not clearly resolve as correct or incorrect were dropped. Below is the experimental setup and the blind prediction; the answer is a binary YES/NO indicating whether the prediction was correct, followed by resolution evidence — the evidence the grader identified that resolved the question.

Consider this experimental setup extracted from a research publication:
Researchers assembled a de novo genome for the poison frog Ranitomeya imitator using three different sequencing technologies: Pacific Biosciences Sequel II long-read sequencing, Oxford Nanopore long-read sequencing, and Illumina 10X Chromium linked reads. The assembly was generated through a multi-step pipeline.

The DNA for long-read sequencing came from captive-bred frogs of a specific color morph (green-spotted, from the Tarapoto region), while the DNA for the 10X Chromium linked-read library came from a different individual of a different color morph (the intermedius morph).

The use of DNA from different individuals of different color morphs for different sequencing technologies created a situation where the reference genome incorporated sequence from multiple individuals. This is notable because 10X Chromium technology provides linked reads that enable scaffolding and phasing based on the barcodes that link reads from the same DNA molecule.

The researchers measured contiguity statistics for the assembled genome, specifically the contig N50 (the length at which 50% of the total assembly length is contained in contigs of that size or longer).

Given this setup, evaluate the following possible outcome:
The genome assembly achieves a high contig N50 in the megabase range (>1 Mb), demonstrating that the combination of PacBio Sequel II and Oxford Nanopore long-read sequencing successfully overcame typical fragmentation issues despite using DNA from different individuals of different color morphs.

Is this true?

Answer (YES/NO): NO